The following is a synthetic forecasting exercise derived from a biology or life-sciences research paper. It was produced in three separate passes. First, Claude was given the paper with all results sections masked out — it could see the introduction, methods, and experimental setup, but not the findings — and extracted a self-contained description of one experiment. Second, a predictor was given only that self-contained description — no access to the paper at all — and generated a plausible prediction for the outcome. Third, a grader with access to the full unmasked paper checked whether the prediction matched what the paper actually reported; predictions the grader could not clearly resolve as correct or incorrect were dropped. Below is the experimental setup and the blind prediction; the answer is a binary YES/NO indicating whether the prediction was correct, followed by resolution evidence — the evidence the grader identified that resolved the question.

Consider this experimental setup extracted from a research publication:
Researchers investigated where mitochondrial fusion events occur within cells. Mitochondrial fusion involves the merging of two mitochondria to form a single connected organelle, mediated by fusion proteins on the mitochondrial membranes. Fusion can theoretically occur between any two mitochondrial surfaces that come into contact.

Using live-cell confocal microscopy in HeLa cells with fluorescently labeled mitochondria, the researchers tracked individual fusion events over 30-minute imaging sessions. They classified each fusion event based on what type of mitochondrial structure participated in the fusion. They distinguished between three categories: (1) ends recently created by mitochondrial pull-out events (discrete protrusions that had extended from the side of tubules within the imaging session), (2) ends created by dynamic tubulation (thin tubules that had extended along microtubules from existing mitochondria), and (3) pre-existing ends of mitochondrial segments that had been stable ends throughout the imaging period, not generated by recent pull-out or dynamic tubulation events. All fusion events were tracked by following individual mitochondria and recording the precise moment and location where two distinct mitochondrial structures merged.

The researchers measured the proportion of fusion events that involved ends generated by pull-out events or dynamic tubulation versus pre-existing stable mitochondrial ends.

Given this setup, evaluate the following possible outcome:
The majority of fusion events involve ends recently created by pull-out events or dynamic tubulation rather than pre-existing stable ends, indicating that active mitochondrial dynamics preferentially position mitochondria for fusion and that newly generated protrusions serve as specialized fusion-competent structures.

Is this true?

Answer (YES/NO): YES